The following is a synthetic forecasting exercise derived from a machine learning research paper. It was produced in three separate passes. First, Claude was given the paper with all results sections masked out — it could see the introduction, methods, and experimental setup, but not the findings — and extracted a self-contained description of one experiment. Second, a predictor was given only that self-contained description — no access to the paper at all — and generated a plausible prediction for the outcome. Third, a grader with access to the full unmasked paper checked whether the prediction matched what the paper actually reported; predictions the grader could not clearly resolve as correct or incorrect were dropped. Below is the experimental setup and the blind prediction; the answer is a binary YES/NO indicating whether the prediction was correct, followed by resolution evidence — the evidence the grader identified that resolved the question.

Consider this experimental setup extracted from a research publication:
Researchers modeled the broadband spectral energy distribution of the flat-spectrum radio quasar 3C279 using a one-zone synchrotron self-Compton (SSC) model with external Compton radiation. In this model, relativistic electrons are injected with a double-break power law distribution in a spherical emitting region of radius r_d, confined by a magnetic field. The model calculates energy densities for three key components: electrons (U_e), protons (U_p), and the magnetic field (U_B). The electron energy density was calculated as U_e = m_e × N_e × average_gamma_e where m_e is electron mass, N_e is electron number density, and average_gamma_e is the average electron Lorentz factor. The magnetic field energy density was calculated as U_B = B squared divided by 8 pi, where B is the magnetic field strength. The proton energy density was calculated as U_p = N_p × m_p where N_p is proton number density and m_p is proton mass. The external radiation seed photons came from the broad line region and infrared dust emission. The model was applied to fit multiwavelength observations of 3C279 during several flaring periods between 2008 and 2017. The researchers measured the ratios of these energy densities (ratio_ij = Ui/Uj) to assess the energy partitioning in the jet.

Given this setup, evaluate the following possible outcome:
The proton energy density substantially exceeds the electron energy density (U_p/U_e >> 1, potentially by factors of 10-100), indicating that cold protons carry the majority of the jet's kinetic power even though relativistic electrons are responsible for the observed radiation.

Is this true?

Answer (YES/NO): NO